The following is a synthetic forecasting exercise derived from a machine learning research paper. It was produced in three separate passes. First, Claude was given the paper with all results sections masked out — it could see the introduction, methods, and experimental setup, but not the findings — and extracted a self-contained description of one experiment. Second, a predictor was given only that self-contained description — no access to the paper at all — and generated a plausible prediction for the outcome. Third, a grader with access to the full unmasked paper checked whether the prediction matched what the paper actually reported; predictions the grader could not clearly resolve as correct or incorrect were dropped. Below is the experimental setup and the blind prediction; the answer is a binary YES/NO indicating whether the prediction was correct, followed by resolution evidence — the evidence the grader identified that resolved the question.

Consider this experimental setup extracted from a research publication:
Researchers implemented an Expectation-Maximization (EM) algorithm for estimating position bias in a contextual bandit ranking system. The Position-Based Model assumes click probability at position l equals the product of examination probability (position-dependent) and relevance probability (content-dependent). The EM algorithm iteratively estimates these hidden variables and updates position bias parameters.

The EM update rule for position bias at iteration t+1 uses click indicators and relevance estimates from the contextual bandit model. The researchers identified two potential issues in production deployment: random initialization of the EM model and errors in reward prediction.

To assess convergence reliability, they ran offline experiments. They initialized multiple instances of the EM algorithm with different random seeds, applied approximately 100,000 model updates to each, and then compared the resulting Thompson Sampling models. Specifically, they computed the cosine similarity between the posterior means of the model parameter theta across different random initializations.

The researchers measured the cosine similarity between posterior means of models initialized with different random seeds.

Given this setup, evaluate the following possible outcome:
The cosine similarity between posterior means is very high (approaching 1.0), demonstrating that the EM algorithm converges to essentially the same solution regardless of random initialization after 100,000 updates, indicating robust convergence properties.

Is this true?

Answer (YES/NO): NO